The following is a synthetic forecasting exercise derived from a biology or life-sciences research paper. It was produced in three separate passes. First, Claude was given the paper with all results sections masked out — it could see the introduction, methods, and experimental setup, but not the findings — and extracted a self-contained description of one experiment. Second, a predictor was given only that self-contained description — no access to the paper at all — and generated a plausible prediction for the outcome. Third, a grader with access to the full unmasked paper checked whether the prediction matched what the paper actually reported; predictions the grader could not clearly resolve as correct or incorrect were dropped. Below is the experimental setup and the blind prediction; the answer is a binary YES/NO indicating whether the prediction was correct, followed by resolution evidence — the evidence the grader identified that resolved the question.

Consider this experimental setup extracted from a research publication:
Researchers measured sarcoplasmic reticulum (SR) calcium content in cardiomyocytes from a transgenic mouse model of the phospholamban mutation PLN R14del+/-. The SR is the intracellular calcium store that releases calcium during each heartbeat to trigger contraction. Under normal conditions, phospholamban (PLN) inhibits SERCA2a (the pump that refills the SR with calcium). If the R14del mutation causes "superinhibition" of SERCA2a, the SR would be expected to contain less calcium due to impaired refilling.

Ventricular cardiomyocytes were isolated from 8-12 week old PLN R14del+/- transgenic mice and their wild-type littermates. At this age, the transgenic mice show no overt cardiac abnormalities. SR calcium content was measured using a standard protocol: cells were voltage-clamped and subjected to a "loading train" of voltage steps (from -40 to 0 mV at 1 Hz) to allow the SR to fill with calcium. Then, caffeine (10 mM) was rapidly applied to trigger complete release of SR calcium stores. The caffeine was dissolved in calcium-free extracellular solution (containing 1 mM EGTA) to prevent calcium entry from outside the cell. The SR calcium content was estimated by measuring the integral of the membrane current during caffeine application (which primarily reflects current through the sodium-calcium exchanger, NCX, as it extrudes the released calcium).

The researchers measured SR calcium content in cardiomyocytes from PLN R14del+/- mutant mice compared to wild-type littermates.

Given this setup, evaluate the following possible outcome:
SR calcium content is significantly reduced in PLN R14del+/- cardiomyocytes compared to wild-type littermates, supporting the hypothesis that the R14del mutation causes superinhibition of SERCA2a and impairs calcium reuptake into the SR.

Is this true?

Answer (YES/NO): NO